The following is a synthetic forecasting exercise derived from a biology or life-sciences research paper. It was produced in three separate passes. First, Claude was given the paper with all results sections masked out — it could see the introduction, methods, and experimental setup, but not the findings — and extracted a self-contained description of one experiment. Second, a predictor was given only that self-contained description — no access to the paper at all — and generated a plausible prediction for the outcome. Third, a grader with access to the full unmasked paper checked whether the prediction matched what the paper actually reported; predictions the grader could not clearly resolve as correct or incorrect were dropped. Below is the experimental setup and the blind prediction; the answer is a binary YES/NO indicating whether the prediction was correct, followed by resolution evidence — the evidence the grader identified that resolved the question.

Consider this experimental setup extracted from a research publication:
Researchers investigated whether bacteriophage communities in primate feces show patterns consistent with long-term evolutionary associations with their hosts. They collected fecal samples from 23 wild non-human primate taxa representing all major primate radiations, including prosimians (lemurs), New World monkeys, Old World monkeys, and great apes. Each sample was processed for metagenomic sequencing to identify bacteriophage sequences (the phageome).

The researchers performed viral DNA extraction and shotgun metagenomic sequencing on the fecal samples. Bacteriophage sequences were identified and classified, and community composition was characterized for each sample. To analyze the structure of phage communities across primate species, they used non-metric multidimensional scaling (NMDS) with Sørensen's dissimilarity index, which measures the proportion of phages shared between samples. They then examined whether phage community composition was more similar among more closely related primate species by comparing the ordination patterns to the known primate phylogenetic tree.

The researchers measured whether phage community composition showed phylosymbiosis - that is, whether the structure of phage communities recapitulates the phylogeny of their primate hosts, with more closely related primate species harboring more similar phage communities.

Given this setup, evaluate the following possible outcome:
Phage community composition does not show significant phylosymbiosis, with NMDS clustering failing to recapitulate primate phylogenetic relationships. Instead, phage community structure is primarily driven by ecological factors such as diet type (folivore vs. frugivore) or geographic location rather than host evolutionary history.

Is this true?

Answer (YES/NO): NO